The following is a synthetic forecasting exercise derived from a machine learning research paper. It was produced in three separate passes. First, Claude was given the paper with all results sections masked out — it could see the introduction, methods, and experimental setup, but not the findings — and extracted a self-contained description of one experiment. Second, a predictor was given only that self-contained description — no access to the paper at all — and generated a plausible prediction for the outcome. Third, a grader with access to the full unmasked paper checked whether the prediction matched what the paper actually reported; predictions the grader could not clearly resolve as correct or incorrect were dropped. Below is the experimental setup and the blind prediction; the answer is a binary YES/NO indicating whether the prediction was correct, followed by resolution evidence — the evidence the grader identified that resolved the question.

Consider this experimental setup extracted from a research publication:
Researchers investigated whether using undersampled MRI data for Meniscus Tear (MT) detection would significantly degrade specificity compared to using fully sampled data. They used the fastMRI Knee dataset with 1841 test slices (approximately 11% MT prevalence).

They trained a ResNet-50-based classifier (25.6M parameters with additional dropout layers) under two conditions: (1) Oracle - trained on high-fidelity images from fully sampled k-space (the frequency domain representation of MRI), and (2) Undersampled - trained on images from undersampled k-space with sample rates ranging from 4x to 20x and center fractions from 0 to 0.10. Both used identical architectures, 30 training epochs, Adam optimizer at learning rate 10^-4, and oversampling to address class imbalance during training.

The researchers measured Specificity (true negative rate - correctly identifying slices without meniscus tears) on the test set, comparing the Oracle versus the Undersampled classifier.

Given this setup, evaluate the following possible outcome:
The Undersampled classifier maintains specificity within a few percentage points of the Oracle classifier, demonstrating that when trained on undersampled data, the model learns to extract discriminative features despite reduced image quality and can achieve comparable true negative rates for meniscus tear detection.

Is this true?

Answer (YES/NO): YES